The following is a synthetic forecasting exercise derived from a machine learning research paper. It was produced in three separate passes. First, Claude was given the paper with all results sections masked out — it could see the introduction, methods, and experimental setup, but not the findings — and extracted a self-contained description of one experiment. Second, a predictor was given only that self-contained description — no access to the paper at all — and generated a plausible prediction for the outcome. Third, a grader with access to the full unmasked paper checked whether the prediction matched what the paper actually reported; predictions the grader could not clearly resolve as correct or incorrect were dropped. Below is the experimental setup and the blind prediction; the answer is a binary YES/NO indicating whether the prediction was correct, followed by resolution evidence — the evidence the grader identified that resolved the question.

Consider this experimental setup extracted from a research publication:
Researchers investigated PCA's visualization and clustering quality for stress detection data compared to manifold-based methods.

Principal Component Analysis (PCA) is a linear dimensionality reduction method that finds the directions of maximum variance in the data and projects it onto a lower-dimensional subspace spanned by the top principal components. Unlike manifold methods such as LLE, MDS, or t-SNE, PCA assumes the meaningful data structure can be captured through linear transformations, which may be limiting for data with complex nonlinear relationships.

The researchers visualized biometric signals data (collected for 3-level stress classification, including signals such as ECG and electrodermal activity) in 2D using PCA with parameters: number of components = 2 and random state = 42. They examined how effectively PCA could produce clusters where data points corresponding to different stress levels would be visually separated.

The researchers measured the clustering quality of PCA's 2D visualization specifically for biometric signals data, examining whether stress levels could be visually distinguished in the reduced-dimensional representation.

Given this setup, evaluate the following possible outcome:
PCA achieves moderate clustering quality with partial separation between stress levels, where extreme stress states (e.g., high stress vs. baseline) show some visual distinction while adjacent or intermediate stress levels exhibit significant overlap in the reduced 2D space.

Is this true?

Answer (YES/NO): NO